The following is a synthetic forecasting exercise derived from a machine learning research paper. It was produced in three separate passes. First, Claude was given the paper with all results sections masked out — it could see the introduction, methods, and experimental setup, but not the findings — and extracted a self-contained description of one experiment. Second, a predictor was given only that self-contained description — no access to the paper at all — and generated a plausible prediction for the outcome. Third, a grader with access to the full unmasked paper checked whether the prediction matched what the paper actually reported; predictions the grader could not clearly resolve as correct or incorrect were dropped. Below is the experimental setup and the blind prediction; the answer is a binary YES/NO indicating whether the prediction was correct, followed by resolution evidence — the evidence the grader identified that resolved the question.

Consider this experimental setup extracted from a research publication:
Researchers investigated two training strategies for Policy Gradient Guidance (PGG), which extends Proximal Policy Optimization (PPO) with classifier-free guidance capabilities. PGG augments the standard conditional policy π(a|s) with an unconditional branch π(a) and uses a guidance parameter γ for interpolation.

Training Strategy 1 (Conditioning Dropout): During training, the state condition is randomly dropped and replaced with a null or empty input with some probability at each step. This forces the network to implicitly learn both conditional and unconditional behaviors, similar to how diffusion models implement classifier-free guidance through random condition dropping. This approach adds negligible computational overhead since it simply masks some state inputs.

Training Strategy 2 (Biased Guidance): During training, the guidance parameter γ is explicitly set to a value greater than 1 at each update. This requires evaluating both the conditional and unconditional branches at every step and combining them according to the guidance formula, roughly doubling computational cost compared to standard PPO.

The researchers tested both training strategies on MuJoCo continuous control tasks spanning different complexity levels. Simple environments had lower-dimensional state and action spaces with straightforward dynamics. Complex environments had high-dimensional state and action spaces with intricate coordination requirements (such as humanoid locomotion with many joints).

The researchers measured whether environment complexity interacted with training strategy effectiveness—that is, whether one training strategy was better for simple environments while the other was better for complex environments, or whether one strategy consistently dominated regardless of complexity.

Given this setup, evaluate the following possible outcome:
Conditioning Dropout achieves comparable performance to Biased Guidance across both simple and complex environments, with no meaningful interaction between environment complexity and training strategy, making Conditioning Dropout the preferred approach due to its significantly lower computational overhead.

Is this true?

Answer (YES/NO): NO